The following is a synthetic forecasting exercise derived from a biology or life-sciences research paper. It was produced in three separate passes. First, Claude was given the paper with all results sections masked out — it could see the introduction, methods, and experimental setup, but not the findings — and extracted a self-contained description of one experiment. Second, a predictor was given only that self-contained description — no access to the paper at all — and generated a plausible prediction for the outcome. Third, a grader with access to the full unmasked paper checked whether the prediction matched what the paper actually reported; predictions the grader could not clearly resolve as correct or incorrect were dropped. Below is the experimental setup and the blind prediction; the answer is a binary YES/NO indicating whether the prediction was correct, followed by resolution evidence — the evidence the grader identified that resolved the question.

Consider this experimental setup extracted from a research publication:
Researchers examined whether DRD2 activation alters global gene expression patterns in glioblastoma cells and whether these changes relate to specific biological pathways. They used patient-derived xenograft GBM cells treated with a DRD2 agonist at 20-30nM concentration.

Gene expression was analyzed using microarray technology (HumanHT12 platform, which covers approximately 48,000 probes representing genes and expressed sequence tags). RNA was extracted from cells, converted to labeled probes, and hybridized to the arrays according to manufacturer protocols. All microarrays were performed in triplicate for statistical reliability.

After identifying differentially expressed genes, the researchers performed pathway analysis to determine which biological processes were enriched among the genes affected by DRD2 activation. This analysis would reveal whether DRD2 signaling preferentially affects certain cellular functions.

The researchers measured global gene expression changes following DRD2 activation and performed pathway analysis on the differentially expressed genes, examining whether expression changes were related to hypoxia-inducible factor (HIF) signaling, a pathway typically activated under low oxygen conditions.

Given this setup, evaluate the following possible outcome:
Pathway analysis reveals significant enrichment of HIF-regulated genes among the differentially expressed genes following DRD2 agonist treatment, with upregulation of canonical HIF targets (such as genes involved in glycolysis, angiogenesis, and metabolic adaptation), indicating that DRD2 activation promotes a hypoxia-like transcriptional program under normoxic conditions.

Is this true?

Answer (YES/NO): NO